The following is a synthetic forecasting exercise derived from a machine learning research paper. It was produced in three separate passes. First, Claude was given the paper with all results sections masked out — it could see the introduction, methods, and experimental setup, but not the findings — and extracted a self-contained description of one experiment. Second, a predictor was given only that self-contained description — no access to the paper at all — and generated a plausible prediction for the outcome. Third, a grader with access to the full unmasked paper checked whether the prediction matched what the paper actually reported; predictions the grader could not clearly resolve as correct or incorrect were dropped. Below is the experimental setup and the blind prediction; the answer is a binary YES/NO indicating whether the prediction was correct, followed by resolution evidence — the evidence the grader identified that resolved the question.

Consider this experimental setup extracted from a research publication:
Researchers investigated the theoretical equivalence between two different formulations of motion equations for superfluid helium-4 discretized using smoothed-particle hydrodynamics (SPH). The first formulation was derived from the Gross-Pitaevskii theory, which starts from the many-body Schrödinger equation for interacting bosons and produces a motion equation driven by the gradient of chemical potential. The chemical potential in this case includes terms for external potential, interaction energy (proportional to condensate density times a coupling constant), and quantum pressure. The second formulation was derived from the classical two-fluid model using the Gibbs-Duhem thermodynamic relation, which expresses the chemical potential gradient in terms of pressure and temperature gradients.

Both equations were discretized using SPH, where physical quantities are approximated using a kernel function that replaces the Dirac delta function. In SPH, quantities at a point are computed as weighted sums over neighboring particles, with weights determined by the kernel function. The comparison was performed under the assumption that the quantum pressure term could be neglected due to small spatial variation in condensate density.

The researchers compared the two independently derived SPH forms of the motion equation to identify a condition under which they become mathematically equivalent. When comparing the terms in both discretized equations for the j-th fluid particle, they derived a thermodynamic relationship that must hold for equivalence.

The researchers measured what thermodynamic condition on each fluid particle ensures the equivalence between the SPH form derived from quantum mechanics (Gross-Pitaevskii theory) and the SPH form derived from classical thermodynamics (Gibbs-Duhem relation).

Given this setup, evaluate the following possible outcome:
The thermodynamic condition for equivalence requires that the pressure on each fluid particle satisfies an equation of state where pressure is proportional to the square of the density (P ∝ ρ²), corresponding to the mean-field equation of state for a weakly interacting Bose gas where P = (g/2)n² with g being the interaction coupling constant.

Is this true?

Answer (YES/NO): NO